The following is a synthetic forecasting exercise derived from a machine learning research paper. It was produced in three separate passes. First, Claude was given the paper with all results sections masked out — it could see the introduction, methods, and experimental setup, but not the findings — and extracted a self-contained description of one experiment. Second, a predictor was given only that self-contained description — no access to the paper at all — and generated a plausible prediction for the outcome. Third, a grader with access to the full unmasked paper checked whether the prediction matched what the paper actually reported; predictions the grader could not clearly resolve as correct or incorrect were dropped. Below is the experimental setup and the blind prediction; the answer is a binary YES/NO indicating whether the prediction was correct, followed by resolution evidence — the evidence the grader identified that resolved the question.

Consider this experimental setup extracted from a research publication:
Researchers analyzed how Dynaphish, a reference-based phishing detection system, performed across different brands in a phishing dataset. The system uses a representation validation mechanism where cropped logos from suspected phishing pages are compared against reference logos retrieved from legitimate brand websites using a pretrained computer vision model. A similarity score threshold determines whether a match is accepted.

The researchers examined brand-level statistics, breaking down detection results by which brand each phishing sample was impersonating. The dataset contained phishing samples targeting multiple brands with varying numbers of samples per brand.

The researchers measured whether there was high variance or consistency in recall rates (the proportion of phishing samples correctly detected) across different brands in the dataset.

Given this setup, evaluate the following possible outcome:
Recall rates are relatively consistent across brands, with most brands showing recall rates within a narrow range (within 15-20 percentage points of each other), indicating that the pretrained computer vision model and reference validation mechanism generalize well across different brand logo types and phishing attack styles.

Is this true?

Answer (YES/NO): NO